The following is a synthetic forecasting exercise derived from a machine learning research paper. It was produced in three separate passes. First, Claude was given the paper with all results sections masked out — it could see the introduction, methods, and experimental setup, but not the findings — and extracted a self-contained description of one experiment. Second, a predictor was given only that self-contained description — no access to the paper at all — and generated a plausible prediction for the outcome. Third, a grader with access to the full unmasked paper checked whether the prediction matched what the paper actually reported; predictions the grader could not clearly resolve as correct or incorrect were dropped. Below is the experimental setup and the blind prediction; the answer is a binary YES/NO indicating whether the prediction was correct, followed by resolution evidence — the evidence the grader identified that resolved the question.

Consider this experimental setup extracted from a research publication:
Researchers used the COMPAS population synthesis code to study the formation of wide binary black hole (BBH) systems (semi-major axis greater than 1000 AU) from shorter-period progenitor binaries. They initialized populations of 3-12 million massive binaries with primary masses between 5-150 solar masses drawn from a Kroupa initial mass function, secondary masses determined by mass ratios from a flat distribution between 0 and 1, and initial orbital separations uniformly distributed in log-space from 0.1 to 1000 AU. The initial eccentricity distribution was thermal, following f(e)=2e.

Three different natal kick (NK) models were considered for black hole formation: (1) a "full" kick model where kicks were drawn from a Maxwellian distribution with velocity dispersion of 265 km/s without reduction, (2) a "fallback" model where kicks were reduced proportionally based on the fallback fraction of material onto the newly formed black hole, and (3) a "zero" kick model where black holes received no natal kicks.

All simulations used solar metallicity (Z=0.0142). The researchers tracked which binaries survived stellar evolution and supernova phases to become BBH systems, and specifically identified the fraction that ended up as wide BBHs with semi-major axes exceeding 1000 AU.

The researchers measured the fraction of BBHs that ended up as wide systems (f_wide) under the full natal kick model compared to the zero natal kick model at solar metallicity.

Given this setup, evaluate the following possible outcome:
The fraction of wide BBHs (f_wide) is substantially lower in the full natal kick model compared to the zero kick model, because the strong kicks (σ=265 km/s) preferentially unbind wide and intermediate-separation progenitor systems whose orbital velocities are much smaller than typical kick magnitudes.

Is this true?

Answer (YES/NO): YES